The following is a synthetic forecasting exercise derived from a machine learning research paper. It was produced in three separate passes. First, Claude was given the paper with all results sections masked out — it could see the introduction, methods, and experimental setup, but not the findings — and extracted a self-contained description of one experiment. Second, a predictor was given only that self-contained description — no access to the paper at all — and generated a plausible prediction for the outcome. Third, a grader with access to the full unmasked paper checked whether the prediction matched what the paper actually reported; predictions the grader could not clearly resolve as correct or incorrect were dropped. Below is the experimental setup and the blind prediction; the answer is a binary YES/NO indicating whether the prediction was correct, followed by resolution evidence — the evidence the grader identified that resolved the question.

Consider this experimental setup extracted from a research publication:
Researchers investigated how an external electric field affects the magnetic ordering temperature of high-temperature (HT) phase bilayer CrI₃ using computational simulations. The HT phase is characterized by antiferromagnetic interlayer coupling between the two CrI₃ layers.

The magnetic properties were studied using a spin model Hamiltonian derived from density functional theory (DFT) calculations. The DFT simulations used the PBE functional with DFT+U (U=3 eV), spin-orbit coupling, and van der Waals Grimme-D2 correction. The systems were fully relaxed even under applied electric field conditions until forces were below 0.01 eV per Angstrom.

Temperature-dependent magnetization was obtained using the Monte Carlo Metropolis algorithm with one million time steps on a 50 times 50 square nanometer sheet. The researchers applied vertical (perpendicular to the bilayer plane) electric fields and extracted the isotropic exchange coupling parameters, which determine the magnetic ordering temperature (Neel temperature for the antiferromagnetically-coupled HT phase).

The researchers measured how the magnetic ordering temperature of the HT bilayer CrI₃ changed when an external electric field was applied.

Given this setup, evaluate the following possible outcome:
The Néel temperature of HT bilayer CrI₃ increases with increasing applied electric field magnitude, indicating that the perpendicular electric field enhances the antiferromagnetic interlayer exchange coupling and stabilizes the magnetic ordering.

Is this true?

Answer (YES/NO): NO